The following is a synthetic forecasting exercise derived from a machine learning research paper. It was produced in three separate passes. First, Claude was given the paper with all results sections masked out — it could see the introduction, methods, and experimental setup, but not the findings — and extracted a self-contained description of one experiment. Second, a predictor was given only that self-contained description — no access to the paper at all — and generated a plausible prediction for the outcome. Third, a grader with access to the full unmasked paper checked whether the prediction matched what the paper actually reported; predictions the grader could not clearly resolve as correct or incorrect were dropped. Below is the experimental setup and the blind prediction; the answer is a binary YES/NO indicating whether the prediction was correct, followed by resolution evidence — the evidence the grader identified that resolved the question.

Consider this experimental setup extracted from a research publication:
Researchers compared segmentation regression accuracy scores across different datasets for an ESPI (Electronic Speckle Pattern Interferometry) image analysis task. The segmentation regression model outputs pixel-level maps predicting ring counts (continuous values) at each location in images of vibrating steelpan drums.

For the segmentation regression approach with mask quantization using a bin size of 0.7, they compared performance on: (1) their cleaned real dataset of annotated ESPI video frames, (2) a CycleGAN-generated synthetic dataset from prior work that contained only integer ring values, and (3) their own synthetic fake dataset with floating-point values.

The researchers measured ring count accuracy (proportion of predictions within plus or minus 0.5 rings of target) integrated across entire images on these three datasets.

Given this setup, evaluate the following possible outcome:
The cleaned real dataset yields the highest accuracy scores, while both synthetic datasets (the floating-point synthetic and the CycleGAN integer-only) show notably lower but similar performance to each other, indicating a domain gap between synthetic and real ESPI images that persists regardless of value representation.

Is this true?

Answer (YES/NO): NO